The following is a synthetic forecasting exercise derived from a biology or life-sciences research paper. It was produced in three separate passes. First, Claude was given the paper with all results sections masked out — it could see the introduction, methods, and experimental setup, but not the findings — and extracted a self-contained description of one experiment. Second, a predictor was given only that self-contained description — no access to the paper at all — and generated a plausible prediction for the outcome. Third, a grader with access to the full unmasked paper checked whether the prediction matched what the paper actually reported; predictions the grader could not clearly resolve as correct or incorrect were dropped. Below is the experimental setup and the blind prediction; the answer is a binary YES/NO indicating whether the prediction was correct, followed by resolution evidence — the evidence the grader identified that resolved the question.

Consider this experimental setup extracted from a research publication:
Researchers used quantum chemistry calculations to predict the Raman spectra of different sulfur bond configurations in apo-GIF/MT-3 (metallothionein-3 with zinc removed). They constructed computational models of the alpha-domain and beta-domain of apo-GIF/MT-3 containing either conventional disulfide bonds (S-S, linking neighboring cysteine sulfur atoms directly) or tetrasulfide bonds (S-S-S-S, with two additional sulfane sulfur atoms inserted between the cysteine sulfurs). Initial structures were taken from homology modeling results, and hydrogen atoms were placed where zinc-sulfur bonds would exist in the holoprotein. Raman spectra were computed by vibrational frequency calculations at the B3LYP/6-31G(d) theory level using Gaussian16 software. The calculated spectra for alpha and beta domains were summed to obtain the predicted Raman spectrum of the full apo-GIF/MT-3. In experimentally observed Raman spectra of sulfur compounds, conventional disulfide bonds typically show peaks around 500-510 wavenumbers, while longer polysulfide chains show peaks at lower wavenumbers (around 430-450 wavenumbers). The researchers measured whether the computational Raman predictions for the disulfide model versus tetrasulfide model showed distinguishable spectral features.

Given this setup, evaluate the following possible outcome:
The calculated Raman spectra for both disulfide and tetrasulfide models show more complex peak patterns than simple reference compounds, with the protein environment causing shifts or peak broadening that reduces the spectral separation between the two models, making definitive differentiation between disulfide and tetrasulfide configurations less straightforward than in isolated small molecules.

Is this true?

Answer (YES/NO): NO